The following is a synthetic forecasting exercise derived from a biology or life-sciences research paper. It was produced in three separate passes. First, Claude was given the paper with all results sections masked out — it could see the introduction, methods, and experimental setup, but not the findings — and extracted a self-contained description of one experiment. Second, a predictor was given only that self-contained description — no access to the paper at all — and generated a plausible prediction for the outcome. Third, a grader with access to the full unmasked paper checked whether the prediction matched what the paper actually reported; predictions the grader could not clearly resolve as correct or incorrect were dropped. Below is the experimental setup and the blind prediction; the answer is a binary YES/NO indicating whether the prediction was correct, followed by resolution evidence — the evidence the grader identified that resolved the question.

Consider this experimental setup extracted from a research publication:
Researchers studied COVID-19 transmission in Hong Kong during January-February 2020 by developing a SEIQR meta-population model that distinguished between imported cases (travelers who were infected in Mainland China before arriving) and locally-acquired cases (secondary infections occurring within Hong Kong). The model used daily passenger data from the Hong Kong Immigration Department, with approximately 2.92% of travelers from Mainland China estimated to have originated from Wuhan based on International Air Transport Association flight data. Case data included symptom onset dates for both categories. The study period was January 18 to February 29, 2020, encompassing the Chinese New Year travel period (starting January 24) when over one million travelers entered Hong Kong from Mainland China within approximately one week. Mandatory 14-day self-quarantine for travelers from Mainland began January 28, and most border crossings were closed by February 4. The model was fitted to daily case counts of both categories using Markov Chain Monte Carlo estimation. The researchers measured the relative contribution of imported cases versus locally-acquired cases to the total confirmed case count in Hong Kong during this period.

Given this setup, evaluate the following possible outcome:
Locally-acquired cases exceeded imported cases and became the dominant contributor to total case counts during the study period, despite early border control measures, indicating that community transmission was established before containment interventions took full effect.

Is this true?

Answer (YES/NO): NO